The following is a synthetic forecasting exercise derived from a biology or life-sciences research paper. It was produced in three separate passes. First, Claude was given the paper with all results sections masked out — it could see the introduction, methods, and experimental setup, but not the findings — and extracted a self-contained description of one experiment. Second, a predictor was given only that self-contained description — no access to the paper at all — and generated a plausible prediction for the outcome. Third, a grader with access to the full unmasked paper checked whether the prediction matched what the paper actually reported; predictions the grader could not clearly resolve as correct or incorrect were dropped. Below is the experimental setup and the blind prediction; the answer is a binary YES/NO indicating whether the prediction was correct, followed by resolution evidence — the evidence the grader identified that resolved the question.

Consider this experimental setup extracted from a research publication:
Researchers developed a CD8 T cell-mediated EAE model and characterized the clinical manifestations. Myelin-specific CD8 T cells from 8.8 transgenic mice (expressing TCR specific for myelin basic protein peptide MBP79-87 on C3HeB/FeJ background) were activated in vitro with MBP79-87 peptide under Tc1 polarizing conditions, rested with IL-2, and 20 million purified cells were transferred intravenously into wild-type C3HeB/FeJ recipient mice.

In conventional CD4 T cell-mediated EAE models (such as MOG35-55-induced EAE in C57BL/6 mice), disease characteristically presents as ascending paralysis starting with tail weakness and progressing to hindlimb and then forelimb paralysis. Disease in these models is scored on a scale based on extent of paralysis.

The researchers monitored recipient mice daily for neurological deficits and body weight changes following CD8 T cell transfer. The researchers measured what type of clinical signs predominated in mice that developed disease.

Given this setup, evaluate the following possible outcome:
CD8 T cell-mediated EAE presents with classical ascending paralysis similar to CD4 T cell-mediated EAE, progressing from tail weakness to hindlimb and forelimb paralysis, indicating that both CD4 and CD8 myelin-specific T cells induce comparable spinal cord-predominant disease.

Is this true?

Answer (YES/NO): NO